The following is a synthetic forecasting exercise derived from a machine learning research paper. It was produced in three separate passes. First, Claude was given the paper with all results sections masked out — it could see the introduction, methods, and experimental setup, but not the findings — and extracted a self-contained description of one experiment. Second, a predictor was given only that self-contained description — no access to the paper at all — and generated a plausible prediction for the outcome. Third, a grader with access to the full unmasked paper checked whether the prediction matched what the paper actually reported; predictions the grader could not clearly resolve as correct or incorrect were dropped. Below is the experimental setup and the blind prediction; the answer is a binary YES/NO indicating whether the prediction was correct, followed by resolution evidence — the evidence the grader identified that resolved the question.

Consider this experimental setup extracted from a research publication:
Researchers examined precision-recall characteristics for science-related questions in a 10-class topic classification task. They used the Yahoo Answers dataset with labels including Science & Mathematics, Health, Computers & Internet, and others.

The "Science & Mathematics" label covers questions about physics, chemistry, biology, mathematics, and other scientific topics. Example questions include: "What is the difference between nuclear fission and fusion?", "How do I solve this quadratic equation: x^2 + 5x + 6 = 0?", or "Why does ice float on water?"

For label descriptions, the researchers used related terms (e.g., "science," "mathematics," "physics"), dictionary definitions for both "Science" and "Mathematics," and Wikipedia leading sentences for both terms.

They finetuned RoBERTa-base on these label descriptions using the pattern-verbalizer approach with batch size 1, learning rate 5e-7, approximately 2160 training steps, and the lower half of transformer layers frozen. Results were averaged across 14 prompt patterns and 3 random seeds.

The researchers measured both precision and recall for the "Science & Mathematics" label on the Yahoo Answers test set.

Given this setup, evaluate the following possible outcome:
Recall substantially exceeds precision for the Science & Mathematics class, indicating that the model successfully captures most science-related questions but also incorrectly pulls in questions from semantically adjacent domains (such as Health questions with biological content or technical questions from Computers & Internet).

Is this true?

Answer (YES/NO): NO